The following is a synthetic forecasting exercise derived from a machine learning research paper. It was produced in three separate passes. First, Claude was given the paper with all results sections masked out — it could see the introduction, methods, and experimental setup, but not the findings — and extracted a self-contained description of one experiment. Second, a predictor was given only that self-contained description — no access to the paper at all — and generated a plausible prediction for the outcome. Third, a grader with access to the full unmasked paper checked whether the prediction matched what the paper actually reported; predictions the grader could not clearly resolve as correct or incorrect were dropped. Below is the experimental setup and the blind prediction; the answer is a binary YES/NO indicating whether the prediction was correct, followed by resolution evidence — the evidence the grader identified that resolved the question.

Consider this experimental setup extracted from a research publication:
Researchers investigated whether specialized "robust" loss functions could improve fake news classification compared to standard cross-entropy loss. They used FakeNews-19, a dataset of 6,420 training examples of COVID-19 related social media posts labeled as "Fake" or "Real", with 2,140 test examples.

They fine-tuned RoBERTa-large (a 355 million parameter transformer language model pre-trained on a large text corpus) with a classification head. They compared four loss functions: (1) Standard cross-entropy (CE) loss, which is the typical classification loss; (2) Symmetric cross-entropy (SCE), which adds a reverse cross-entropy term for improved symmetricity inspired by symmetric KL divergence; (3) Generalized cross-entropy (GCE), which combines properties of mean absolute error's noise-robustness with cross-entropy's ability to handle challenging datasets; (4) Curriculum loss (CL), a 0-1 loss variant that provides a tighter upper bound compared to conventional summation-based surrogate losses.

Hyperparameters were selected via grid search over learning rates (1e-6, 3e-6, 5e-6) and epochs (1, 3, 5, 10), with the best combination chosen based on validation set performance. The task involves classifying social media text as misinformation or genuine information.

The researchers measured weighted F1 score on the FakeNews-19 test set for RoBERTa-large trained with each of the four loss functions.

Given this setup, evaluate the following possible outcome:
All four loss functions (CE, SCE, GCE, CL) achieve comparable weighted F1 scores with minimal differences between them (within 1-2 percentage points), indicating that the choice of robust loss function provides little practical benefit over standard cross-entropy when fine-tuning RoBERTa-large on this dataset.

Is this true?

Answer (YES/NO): YES